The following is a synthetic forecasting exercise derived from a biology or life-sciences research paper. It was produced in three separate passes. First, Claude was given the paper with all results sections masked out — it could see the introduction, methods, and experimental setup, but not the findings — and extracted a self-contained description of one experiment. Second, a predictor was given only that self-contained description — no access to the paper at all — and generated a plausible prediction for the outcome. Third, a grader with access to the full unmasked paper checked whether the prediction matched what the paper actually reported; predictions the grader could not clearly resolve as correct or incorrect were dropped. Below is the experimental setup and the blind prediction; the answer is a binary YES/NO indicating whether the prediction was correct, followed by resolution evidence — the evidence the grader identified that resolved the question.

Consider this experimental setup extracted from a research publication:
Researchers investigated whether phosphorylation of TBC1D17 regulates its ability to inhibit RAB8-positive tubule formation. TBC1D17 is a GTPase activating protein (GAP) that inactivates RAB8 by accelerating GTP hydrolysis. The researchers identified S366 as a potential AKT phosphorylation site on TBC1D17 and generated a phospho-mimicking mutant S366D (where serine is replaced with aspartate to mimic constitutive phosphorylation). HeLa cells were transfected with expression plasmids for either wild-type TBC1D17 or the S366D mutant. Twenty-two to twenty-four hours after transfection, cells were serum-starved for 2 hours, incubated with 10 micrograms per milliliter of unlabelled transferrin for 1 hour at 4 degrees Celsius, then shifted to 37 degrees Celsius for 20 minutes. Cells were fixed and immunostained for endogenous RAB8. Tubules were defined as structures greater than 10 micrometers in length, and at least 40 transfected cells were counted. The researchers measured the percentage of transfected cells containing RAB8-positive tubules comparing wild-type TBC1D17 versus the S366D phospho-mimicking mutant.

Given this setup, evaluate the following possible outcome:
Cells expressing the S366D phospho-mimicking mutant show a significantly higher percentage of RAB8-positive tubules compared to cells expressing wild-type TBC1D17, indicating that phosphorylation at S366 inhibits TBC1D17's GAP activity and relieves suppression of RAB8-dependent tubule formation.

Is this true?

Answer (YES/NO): YES